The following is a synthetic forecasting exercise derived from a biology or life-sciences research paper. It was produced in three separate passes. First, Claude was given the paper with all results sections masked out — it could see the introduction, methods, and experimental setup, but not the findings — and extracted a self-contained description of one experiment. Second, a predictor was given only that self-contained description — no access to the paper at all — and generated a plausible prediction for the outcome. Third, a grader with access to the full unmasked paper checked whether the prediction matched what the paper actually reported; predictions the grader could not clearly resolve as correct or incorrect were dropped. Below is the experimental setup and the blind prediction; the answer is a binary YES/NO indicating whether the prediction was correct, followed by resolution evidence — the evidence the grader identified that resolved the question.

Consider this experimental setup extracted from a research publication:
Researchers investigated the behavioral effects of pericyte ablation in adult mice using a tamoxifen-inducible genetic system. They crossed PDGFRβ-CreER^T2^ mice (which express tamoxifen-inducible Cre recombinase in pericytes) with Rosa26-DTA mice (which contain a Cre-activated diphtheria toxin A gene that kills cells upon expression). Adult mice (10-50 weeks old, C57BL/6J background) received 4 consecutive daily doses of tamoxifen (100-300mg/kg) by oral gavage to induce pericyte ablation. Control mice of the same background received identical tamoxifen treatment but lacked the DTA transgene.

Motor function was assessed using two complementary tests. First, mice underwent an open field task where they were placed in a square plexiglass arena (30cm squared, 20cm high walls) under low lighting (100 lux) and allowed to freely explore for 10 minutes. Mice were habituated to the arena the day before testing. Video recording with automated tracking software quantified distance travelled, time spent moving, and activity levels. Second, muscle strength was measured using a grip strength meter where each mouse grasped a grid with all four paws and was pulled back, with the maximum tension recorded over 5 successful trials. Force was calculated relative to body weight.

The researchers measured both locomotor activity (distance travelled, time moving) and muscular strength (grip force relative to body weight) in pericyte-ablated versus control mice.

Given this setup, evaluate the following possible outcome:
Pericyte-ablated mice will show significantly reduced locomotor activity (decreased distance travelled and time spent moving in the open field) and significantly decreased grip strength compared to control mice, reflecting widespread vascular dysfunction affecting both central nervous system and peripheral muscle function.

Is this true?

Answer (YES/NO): NO